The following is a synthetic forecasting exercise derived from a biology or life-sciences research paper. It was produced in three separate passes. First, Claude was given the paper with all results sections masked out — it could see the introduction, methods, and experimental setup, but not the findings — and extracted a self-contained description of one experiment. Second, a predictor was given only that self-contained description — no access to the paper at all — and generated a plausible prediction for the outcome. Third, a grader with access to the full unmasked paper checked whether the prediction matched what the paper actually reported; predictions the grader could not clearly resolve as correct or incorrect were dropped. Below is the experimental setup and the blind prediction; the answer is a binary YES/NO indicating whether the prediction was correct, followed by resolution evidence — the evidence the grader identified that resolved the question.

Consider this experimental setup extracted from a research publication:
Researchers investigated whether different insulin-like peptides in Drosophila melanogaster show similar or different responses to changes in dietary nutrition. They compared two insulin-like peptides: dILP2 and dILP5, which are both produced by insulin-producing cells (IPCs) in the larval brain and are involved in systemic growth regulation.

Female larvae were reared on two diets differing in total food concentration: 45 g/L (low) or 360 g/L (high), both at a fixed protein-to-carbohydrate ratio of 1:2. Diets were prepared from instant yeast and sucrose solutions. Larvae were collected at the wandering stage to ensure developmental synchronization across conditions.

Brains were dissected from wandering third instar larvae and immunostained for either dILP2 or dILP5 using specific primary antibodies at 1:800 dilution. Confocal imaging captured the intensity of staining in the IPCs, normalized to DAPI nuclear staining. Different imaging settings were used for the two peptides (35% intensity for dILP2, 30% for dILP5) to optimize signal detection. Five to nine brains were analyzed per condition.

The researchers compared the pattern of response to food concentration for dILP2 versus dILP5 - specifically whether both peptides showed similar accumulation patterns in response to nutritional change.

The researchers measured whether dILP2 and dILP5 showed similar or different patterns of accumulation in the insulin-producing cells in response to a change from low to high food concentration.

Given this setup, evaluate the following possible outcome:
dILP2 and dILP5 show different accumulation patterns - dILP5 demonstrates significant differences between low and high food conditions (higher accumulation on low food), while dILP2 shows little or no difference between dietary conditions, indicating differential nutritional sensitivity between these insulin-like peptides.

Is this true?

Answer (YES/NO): NO